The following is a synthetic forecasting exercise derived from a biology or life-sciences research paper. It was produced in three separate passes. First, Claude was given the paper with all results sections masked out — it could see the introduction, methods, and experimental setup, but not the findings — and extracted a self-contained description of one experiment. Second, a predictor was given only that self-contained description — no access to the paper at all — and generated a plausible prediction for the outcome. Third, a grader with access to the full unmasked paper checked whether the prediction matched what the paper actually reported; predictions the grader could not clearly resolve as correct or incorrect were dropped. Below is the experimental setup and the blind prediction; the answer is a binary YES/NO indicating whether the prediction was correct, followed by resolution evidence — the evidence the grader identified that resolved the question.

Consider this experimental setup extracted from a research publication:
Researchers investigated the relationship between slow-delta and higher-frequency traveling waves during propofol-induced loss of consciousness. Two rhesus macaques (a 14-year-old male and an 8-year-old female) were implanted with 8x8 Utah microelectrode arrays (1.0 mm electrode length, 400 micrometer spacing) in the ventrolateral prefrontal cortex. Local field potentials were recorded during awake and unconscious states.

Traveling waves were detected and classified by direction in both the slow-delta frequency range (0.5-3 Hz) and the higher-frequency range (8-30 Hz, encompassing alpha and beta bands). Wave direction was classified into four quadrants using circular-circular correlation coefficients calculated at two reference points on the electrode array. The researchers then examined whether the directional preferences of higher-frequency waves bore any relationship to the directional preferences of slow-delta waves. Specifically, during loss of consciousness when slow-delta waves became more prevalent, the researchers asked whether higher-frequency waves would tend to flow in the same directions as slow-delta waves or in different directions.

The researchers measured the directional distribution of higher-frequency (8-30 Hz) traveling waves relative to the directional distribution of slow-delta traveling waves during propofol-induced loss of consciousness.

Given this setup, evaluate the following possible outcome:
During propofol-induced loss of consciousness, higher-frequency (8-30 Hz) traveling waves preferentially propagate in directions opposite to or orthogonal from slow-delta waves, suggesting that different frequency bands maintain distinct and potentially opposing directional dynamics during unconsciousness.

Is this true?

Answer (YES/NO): YES